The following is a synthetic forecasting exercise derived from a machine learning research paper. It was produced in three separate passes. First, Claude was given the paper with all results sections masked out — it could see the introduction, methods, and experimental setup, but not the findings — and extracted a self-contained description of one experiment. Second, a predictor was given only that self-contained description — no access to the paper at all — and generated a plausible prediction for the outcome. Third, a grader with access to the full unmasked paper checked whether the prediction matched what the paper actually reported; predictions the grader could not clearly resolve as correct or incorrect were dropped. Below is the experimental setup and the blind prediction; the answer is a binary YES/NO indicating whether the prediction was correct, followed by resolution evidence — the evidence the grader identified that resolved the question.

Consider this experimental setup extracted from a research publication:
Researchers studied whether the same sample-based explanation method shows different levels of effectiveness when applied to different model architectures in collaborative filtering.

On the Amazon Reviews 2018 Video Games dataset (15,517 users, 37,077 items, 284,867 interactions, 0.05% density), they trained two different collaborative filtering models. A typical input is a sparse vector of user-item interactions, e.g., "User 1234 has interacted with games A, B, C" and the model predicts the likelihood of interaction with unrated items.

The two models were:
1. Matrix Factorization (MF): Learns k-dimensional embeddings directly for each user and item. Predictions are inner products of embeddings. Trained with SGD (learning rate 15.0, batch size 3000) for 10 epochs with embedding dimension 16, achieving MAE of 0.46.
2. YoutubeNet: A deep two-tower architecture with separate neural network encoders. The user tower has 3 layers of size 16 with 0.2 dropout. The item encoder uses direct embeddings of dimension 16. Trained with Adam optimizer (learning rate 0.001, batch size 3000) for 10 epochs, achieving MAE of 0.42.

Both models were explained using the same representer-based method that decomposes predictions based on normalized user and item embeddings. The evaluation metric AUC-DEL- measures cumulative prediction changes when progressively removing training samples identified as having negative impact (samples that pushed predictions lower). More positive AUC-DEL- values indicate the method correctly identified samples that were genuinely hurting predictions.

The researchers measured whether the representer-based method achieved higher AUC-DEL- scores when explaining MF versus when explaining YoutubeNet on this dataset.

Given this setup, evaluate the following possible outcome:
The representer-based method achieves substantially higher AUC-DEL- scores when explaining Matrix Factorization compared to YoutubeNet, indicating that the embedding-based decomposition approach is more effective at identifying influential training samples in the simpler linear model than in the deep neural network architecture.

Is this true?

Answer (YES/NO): NO